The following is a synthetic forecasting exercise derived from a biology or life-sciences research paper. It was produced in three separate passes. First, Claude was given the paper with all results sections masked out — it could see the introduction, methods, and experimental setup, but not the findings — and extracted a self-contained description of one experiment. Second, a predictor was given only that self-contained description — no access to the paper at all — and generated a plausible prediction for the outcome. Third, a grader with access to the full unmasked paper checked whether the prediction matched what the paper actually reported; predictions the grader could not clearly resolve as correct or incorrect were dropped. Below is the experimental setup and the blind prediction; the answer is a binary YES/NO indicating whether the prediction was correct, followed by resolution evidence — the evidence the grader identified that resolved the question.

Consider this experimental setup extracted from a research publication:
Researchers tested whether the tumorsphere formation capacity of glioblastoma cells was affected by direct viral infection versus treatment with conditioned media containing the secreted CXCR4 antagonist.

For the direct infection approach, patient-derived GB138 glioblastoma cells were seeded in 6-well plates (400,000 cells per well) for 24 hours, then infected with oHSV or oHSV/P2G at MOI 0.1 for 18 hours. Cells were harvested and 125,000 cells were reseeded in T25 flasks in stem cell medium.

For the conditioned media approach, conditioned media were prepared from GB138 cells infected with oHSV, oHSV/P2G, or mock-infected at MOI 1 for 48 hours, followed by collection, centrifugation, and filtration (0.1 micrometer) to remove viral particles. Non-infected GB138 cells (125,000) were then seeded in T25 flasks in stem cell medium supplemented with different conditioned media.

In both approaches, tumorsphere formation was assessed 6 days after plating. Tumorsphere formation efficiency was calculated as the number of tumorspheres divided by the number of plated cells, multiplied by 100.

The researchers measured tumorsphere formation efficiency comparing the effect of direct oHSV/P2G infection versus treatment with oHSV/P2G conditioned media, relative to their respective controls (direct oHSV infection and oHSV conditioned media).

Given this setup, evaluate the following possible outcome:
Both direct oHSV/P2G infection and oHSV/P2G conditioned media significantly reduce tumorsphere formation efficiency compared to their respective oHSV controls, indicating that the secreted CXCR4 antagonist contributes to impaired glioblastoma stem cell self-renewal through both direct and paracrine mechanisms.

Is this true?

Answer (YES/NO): YES